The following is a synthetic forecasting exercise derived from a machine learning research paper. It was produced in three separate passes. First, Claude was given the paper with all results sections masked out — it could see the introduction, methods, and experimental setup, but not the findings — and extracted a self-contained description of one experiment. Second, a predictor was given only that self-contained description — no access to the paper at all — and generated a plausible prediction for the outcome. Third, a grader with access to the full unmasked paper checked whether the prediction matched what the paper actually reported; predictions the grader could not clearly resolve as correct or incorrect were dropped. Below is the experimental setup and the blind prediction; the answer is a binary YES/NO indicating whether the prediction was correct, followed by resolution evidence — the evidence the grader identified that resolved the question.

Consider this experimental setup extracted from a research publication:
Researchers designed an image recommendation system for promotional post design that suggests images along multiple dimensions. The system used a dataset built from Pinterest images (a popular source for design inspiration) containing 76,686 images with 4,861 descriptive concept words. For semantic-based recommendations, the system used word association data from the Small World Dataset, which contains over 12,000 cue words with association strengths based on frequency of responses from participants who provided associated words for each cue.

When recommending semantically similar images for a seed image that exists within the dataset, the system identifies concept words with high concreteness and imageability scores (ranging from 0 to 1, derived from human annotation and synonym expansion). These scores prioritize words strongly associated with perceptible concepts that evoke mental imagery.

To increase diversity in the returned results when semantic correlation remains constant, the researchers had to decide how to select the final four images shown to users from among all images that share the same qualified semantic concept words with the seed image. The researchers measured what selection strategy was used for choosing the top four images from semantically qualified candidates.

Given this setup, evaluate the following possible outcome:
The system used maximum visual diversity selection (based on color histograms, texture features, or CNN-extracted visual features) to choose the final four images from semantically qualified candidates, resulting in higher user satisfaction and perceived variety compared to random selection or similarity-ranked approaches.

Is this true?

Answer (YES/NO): NO